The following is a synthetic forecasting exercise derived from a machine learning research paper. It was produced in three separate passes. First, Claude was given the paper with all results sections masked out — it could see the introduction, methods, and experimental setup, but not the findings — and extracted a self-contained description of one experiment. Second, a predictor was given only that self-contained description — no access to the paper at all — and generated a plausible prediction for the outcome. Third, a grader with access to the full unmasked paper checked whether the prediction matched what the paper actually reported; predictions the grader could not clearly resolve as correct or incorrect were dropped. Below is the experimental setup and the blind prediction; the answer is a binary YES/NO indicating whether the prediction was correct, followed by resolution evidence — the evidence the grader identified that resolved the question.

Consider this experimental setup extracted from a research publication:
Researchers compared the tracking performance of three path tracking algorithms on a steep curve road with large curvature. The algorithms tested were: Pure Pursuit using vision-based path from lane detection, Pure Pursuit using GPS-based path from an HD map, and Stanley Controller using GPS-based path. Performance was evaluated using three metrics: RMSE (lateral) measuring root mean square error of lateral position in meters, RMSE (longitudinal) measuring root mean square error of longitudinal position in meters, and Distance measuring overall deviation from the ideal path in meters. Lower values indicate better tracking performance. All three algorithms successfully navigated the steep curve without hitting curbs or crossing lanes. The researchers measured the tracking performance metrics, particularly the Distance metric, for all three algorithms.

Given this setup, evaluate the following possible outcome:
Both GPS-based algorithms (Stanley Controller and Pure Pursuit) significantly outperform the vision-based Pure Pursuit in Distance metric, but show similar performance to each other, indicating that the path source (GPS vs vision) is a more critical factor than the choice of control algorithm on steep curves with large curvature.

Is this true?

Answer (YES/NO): NO